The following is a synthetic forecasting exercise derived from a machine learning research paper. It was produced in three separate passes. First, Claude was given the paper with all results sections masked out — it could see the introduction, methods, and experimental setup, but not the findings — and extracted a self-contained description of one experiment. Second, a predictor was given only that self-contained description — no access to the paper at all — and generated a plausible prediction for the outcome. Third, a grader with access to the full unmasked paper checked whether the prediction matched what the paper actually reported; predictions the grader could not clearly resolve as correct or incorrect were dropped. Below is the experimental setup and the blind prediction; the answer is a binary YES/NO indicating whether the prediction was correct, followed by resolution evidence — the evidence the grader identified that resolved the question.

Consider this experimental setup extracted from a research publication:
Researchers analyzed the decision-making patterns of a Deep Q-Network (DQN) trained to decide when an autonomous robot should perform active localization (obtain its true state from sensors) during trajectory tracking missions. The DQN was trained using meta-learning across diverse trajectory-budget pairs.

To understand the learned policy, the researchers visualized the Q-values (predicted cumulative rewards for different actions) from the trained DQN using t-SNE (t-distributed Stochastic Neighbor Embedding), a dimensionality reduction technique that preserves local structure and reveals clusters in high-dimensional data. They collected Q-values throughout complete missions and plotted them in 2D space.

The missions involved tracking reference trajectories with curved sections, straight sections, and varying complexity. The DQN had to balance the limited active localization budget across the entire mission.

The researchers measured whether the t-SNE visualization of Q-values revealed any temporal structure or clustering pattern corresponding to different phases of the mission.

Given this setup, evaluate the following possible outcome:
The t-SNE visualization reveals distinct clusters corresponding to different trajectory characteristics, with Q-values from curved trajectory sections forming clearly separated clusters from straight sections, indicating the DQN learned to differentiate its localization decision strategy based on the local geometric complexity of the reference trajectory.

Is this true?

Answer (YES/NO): NO